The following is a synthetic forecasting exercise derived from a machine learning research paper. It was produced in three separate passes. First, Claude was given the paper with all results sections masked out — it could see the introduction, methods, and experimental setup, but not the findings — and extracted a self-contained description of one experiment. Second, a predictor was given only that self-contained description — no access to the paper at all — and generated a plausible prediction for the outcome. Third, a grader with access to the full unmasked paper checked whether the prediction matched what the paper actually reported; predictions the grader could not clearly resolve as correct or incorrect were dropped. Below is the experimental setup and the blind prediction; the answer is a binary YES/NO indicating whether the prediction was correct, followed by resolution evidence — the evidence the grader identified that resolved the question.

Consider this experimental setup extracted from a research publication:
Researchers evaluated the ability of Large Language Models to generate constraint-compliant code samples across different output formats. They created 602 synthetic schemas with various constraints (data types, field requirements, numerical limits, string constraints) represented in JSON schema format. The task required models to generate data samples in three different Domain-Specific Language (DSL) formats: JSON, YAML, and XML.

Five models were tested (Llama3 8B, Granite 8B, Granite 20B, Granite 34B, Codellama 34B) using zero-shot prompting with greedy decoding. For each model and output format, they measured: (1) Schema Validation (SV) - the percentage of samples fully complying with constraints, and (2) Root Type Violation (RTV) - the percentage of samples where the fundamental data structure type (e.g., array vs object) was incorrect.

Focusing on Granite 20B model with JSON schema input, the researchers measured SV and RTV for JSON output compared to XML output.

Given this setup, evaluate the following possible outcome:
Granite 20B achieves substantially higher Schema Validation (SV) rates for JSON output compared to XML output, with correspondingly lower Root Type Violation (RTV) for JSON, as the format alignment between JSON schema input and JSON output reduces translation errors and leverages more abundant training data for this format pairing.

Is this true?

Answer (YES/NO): YES